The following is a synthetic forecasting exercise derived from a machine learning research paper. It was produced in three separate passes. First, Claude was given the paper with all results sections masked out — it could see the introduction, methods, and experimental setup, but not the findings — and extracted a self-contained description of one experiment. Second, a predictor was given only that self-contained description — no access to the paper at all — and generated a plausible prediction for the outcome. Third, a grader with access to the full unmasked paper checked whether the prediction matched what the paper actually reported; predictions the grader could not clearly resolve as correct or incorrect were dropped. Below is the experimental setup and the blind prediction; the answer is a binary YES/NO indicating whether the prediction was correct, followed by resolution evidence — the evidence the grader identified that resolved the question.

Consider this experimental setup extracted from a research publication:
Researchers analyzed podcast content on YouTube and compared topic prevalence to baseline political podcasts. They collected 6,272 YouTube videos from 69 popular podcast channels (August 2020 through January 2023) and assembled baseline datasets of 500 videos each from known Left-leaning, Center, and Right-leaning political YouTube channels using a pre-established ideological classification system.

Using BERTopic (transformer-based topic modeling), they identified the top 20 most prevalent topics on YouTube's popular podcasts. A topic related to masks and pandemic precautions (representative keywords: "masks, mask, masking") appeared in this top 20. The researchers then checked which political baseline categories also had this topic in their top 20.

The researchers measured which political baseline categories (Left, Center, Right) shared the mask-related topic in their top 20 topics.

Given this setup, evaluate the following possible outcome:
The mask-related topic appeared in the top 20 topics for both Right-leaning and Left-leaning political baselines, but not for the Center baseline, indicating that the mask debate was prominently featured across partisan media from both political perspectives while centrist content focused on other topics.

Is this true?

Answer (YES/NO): NO